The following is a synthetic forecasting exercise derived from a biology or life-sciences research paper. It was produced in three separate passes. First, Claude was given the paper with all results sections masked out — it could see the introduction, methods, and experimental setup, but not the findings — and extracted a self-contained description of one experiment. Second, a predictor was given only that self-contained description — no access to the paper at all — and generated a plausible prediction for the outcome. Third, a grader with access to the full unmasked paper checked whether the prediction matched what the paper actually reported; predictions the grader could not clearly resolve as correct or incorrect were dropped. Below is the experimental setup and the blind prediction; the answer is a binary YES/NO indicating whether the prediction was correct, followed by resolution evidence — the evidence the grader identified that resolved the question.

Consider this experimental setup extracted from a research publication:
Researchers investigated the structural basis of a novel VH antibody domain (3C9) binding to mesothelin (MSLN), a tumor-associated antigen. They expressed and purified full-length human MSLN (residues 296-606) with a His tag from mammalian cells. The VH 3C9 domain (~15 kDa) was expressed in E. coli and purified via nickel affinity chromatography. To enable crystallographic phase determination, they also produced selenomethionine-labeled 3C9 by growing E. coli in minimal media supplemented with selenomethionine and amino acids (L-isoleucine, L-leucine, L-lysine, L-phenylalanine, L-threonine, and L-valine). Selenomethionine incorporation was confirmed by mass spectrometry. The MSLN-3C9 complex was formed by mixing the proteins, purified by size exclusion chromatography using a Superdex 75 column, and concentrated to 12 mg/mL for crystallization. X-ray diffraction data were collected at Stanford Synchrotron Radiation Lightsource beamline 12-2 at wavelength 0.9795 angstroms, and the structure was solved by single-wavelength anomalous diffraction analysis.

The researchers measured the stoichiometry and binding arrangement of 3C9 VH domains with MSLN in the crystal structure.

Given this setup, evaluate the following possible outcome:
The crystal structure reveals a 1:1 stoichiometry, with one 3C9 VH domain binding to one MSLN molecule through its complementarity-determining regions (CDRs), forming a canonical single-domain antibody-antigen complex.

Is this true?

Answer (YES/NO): NO